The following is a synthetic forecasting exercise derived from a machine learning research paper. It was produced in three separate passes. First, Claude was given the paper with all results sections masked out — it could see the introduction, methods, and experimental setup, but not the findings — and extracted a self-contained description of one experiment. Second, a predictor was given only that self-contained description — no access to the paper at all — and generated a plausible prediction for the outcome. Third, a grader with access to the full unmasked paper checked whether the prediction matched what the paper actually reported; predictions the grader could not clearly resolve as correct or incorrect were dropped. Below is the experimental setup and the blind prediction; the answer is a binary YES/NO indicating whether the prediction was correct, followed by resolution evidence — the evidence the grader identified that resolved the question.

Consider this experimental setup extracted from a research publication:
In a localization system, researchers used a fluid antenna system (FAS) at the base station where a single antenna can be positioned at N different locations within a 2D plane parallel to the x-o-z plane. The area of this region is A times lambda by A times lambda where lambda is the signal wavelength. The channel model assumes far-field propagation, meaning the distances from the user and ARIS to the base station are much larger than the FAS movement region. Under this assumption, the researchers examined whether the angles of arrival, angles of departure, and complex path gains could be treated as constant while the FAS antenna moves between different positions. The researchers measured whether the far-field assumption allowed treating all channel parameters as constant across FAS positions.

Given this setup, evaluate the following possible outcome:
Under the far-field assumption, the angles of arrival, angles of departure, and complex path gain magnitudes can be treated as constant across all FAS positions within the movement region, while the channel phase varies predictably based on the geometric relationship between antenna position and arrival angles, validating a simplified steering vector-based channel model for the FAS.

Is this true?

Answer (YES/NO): YES